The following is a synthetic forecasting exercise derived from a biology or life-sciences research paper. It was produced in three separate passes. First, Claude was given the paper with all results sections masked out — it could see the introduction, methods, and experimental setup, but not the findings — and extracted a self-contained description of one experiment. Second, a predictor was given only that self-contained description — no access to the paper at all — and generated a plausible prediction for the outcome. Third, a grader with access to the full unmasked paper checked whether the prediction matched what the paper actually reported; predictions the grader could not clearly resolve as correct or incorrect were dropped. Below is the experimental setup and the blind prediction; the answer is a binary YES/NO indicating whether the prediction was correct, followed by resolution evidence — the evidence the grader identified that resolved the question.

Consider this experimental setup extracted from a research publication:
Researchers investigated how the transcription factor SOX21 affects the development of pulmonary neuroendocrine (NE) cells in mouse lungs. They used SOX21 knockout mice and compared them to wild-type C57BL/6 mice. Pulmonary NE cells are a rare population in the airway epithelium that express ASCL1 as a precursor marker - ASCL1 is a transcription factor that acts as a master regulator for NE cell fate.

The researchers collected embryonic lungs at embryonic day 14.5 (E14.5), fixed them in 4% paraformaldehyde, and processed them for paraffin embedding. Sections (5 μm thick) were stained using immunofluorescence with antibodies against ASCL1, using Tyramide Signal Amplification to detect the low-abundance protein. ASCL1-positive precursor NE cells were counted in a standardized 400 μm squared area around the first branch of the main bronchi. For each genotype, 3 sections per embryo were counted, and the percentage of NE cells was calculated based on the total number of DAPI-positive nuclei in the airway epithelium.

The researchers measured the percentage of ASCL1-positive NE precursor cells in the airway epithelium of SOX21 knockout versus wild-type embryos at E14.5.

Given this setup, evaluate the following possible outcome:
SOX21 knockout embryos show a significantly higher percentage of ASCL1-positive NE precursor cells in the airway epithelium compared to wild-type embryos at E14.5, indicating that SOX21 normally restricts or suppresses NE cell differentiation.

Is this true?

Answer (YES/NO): YES